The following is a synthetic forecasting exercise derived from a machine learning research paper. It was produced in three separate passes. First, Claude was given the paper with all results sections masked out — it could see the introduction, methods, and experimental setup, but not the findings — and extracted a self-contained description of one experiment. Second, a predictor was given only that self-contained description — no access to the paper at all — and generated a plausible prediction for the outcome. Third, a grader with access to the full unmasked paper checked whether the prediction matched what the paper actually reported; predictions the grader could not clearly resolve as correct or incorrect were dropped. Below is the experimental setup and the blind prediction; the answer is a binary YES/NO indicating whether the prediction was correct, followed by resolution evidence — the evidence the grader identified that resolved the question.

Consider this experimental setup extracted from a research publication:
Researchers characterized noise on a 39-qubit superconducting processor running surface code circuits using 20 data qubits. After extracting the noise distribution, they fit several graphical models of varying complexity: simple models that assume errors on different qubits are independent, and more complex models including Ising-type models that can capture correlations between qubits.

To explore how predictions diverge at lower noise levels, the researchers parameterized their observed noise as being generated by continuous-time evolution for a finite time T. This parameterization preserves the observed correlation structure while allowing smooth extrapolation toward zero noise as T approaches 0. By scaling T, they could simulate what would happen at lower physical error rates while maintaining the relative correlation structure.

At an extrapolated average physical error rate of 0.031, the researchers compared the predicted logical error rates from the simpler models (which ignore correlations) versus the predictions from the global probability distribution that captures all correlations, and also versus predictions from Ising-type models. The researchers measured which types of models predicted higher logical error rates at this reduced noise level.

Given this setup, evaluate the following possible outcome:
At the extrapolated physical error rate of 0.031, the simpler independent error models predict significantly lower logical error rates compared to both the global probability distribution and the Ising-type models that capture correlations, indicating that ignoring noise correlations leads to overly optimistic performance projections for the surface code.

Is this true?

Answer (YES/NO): YES